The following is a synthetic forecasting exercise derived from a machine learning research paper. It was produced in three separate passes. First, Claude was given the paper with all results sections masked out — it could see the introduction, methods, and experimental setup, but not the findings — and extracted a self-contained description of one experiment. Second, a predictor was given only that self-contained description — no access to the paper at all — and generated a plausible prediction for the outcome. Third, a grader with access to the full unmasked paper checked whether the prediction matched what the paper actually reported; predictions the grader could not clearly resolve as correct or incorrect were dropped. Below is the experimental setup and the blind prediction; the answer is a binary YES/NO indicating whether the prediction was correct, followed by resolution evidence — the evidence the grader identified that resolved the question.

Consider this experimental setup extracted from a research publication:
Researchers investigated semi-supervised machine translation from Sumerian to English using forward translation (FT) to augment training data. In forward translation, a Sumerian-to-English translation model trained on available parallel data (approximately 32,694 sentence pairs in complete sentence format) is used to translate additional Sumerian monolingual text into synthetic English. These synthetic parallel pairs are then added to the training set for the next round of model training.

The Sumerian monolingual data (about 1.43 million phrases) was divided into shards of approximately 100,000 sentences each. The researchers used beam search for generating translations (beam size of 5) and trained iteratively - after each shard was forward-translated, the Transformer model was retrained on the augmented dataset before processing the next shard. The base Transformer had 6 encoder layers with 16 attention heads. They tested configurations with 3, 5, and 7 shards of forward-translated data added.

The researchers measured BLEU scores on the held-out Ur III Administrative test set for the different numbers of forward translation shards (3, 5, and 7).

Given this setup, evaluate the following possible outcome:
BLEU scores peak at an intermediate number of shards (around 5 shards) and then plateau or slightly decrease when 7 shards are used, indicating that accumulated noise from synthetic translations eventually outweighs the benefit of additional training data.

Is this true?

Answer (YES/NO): YES